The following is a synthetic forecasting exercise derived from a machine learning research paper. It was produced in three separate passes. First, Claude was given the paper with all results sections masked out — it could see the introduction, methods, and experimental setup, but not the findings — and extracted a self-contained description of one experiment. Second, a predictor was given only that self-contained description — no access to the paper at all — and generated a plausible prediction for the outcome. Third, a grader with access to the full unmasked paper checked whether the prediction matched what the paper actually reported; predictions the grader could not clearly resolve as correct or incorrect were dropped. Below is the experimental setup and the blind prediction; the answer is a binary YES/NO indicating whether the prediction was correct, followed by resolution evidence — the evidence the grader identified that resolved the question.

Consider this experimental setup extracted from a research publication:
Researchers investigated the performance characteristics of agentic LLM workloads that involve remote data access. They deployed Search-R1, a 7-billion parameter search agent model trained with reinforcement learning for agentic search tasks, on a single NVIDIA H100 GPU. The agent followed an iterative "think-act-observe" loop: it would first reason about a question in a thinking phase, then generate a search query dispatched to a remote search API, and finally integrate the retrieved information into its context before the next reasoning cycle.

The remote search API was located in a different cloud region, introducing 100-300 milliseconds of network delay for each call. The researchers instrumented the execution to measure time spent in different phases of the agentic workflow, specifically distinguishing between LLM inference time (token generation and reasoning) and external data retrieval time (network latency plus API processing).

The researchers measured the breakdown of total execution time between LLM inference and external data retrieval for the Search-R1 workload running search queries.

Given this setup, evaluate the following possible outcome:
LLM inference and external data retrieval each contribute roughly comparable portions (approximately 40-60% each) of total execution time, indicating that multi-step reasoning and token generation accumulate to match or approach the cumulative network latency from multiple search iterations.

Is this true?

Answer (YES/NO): YES